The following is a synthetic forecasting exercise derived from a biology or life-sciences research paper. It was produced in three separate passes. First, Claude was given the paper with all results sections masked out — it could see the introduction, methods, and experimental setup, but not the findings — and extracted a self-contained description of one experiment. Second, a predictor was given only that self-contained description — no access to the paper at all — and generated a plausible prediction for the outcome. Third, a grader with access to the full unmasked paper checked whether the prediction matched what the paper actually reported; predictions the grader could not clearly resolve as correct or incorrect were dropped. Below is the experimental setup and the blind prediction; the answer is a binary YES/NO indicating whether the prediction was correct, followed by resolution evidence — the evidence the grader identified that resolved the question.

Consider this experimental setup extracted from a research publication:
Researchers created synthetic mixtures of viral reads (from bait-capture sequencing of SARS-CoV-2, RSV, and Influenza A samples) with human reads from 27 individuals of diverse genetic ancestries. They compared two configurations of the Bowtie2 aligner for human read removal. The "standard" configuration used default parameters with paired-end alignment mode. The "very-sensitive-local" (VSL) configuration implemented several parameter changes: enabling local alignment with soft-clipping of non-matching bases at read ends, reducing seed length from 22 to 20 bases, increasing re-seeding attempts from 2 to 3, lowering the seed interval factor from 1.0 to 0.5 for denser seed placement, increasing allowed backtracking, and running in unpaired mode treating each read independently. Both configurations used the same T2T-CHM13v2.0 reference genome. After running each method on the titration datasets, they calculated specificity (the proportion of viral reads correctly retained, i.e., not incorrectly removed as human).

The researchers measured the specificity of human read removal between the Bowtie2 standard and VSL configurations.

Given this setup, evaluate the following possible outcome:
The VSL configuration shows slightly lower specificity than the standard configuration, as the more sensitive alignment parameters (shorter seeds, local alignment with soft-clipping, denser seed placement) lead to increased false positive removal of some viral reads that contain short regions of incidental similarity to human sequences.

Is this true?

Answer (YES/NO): YES